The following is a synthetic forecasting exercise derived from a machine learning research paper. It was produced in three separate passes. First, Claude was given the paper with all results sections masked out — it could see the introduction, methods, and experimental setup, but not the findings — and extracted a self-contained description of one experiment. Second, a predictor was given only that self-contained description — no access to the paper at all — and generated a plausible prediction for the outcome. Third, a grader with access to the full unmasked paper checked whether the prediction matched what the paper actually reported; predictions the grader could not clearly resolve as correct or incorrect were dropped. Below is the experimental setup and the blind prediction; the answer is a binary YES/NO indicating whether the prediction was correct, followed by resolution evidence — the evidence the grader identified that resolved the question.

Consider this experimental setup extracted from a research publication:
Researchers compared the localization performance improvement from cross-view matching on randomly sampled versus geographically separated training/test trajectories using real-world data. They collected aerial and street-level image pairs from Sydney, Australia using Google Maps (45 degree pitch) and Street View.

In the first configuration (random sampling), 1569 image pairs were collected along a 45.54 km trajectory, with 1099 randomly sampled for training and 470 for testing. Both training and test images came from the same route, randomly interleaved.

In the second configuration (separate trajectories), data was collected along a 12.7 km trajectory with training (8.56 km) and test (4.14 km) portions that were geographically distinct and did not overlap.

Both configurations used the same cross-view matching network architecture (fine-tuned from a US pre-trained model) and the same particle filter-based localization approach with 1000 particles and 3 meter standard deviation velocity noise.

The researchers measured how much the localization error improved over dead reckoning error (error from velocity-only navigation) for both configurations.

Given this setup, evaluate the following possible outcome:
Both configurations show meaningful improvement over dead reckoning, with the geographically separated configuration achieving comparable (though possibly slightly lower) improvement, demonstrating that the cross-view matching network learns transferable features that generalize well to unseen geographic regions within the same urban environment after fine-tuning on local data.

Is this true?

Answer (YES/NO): NO